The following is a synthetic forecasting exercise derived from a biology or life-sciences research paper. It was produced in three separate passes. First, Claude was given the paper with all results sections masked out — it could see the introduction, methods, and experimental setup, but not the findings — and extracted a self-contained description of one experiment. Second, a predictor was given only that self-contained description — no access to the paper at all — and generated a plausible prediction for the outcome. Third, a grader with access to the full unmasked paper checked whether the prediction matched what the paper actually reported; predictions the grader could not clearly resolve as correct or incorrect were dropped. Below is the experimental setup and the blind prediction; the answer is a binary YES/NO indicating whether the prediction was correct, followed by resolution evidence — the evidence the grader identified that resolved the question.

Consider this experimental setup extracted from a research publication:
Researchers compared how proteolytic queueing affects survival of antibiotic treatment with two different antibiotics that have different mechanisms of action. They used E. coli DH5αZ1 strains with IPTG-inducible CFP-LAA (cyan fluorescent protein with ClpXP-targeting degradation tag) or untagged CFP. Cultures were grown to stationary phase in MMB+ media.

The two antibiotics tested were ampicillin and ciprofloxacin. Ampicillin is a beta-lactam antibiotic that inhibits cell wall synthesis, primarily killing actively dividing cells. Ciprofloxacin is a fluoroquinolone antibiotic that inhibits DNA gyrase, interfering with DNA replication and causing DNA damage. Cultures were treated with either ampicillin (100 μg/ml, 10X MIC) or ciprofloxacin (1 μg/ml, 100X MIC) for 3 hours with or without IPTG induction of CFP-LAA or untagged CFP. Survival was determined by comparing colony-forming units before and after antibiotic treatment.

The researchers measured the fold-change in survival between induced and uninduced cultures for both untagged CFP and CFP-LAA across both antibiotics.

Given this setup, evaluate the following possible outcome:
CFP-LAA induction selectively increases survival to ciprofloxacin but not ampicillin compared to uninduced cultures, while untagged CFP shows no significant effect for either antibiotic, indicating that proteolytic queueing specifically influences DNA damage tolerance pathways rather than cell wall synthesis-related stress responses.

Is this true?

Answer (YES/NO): NO